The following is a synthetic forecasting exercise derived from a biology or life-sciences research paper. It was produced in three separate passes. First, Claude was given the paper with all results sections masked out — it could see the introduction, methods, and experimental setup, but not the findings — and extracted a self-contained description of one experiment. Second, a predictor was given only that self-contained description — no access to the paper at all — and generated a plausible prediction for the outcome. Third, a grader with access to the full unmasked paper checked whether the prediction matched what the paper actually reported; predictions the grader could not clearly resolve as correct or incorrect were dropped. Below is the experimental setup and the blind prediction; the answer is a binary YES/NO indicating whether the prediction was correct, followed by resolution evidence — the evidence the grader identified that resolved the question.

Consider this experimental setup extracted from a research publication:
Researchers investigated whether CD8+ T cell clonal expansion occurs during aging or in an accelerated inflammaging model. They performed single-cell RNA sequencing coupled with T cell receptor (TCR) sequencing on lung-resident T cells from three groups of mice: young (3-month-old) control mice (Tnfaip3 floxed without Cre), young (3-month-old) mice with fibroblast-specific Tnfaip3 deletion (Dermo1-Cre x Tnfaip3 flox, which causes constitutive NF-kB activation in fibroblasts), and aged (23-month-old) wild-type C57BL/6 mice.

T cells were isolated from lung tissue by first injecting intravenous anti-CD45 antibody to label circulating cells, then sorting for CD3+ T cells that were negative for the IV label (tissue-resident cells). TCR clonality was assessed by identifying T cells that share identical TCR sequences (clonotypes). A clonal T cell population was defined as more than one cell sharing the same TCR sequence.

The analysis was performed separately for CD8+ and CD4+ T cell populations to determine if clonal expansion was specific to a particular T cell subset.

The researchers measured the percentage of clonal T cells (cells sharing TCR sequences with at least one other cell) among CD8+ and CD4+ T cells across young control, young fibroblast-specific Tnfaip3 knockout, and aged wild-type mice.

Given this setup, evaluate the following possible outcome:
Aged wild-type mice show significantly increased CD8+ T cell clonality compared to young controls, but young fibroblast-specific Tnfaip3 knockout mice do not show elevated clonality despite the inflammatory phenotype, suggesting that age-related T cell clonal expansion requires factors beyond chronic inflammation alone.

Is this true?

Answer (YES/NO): NO